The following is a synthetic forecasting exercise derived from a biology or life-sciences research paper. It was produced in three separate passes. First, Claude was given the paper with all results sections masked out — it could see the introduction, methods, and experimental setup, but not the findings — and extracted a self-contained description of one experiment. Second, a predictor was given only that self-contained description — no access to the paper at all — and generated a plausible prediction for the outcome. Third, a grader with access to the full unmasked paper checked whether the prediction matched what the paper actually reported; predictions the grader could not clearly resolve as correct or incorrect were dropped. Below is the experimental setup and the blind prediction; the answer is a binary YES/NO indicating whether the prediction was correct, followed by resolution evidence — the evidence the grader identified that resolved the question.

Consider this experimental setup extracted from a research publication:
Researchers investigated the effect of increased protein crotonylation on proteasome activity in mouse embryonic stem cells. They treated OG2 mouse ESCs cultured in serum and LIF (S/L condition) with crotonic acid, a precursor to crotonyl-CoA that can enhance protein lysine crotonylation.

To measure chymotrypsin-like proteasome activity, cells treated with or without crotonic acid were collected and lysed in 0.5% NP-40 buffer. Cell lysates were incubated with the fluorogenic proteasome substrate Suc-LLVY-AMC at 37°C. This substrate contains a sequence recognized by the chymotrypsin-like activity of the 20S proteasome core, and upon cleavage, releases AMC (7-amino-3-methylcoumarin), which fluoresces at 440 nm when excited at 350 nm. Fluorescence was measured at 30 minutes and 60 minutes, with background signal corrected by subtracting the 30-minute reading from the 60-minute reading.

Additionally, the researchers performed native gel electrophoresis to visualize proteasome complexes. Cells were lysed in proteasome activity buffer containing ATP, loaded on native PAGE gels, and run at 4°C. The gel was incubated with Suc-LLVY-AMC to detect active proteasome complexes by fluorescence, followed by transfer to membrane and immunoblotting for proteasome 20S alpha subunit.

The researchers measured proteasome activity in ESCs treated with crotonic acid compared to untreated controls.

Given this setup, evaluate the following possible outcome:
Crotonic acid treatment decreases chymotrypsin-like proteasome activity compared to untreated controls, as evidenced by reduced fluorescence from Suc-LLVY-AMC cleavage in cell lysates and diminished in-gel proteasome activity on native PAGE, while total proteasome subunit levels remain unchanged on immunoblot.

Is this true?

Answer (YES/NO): NO